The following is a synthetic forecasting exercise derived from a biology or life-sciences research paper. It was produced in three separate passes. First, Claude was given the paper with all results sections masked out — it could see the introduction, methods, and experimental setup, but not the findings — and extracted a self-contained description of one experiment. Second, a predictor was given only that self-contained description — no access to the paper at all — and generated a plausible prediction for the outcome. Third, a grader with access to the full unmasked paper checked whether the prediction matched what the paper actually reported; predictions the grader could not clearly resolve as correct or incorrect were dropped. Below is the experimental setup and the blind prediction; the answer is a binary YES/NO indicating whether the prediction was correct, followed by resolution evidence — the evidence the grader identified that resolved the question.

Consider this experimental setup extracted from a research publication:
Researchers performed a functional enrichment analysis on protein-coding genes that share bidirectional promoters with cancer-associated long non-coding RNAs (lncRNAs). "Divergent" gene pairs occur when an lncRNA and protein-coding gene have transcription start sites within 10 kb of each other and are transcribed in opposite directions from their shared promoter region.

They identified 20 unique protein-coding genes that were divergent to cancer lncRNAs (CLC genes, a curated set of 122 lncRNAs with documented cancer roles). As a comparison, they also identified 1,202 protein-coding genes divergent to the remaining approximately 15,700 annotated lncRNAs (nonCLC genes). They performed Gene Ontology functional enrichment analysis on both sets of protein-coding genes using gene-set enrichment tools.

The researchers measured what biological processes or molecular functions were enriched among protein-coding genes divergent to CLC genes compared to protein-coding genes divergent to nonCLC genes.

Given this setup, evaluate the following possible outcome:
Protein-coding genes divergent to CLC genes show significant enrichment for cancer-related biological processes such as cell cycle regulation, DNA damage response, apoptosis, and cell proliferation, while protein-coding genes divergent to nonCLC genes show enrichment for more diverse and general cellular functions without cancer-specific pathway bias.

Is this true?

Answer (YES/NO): NO